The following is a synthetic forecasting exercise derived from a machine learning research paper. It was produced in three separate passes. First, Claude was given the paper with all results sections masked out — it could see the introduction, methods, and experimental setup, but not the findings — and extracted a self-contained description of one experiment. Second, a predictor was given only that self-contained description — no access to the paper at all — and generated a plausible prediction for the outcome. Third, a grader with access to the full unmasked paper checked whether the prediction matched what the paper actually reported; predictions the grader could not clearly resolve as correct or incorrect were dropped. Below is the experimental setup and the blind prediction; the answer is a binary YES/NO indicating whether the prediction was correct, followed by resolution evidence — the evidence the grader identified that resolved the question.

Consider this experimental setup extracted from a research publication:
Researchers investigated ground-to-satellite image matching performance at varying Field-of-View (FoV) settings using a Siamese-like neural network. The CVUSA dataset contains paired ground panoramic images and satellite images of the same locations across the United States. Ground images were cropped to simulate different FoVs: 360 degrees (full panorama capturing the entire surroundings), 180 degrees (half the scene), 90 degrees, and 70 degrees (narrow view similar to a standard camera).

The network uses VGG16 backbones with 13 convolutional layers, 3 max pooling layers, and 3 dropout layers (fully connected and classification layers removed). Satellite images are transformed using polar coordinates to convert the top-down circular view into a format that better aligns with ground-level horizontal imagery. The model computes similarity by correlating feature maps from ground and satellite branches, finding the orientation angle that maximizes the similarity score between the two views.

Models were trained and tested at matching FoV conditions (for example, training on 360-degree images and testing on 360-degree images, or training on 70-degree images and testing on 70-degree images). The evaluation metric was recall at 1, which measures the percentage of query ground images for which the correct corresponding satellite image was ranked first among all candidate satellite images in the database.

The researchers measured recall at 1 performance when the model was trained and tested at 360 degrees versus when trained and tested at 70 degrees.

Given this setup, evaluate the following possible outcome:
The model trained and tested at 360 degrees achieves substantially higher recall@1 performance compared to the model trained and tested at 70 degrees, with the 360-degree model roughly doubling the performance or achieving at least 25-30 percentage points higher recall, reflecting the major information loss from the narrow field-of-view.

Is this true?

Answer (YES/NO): YES